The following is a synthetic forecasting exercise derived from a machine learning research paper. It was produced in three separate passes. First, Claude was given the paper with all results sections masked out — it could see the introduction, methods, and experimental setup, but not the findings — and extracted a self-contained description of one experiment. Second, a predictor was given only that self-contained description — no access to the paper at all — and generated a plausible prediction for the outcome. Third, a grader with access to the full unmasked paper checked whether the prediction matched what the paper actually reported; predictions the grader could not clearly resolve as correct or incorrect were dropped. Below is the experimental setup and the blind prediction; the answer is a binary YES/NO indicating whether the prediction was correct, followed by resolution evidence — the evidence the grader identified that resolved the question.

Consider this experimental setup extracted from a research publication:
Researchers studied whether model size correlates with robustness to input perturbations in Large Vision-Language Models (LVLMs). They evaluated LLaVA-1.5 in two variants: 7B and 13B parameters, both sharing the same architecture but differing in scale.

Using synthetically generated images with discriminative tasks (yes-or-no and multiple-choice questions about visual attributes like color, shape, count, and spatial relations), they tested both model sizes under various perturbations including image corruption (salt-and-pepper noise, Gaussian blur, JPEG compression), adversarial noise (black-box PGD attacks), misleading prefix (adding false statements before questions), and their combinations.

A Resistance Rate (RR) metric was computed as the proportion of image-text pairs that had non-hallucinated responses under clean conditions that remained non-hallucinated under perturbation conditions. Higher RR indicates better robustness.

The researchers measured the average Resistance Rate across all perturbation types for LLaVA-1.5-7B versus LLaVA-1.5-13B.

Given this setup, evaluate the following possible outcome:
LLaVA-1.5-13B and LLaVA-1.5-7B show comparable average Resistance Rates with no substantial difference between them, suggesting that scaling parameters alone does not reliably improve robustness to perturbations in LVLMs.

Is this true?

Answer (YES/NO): YES